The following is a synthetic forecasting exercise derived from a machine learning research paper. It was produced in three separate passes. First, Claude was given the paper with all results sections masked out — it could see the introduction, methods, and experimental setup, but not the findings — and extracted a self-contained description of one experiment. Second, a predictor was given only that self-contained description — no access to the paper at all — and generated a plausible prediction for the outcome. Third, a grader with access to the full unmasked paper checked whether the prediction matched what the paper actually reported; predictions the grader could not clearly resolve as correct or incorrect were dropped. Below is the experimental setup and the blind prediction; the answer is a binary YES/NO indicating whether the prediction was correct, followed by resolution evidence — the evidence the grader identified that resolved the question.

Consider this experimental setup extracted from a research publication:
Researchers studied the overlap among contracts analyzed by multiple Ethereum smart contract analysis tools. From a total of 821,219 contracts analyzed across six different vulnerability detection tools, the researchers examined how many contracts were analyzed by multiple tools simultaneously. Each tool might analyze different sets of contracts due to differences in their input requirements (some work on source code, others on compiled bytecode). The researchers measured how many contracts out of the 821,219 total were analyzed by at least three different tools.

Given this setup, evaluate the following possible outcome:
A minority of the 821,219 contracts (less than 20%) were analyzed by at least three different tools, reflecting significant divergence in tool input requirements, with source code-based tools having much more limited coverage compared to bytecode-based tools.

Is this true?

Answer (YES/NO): YES